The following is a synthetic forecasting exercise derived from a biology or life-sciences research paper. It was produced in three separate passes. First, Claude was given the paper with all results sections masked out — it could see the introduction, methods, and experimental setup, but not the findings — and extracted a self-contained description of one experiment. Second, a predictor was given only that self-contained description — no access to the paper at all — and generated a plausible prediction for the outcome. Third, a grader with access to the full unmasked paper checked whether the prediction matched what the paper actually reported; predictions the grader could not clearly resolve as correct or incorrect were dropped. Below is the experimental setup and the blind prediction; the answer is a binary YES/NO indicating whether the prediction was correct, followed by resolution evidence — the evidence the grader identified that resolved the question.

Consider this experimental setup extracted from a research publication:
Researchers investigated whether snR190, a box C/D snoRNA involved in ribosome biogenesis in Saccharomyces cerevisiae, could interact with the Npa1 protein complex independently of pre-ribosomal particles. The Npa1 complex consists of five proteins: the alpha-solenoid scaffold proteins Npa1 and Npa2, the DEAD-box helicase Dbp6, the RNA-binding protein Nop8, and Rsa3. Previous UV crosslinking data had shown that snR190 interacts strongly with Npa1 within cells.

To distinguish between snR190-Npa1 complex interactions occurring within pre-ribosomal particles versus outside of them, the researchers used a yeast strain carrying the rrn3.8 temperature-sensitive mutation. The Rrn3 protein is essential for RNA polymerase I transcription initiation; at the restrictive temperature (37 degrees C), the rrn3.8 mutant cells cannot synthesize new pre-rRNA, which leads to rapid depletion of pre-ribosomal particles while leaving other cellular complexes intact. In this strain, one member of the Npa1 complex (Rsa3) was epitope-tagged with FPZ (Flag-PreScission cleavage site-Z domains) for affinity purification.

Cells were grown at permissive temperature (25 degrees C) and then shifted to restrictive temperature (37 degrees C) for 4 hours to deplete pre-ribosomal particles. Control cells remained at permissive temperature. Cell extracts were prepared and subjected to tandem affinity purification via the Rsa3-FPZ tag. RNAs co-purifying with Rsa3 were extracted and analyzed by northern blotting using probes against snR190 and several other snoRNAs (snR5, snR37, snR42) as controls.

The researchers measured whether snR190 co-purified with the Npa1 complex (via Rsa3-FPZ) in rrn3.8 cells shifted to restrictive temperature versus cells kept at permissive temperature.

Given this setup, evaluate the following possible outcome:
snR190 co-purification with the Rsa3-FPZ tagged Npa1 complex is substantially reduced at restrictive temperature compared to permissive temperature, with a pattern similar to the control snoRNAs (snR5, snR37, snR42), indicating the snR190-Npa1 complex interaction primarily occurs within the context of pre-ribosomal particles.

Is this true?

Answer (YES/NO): NO